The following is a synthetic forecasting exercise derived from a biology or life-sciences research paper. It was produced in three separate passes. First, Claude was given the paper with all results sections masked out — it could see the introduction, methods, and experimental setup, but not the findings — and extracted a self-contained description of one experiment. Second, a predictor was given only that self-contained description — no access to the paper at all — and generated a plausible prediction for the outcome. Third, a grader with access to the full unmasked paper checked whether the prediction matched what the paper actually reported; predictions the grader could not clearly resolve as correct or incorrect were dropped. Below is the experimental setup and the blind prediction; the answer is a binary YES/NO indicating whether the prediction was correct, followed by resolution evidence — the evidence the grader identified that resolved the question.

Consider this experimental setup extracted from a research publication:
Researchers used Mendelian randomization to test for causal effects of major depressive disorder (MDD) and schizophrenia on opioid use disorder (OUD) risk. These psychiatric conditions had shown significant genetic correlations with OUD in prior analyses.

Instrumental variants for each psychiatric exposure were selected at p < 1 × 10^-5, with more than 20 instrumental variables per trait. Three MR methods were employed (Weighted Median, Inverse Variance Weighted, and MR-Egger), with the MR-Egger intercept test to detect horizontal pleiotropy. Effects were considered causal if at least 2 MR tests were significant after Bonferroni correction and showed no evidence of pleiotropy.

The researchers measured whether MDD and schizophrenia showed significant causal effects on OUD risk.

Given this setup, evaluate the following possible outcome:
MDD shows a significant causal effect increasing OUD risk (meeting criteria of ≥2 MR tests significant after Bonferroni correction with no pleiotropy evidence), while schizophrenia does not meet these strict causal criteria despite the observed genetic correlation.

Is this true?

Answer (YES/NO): NO